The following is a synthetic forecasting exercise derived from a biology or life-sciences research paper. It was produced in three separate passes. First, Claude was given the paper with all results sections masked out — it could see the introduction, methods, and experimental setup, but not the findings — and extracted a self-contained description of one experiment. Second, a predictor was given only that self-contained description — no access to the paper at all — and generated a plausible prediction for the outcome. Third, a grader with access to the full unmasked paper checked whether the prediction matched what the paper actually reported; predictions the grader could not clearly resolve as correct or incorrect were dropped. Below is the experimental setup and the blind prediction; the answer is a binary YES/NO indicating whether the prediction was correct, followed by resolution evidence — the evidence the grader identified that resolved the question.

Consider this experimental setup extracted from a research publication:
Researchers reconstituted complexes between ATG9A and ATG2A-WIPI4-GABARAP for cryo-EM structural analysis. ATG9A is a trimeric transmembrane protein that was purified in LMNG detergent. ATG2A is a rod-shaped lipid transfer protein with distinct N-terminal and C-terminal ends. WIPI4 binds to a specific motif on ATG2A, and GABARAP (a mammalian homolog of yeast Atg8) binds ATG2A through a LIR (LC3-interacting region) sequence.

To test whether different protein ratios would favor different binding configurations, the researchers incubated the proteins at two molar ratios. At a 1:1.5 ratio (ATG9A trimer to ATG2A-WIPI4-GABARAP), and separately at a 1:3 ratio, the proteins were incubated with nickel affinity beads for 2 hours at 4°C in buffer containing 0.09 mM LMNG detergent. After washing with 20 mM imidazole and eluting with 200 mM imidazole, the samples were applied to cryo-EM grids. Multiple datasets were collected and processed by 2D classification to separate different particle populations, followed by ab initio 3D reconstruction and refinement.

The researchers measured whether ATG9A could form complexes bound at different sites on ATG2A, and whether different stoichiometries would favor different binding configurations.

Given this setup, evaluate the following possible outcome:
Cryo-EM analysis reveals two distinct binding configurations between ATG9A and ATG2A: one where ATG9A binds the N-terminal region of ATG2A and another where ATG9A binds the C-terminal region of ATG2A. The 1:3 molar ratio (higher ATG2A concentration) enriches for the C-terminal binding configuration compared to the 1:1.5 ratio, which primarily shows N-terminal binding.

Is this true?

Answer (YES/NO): NO